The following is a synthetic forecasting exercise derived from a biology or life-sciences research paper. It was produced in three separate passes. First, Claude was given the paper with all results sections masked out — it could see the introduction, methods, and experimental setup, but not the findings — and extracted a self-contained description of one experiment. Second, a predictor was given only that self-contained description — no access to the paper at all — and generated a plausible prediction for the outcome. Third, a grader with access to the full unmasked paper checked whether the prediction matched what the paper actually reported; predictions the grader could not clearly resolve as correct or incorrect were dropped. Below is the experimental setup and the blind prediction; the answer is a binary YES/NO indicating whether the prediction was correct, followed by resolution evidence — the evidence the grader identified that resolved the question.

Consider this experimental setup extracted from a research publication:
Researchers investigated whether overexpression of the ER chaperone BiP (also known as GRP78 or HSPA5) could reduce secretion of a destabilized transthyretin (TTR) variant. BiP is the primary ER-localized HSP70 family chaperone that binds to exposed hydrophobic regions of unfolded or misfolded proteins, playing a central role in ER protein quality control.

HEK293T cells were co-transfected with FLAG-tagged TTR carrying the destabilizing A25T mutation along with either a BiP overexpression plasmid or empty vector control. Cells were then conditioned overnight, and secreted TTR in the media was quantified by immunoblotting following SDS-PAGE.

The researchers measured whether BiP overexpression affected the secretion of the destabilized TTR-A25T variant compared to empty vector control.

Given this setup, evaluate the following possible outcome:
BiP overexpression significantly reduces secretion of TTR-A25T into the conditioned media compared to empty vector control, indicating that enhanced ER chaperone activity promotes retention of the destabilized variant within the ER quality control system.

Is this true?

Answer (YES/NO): YES